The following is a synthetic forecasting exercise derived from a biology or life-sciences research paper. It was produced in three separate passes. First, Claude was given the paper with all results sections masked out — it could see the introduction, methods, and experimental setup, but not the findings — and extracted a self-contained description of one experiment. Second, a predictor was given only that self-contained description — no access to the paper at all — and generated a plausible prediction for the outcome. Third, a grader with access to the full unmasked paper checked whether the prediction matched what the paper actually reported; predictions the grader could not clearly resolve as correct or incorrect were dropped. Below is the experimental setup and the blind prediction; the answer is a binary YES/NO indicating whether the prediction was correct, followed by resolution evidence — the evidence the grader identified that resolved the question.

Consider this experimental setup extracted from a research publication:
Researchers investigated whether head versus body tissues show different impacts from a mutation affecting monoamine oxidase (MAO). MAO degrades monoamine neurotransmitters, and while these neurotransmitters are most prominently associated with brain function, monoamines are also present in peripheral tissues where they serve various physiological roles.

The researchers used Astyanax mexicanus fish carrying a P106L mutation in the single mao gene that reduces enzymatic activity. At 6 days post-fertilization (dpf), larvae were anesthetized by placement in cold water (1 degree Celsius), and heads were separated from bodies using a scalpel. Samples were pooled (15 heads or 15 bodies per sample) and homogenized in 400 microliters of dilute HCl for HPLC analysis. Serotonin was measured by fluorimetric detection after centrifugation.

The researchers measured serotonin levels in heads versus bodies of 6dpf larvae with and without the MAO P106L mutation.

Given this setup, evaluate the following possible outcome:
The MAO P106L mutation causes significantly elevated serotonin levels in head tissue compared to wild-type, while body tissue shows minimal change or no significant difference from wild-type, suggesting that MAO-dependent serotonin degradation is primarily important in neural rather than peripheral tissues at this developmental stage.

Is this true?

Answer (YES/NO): NO